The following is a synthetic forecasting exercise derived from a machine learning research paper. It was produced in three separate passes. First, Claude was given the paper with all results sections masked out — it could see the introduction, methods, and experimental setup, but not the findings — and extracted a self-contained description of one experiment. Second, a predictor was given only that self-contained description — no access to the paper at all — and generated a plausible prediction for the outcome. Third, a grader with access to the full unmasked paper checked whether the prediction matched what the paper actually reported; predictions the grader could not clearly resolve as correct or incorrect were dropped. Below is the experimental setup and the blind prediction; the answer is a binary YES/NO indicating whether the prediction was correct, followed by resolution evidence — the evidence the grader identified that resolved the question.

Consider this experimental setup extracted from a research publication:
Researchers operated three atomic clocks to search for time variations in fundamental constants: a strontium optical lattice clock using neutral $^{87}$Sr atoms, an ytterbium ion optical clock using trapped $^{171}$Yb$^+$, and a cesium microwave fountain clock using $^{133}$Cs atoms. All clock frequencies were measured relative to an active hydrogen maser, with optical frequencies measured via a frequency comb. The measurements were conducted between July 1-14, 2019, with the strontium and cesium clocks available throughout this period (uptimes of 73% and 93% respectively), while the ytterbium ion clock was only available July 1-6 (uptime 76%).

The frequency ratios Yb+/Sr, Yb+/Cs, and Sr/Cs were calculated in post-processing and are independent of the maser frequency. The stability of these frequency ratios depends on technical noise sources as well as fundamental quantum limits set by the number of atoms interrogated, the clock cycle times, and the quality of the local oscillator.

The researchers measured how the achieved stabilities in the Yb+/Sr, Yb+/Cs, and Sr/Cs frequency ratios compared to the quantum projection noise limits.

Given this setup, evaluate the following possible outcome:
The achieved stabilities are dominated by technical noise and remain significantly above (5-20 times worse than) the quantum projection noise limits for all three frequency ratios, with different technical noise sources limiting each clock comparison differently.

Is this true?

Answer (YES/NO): NO